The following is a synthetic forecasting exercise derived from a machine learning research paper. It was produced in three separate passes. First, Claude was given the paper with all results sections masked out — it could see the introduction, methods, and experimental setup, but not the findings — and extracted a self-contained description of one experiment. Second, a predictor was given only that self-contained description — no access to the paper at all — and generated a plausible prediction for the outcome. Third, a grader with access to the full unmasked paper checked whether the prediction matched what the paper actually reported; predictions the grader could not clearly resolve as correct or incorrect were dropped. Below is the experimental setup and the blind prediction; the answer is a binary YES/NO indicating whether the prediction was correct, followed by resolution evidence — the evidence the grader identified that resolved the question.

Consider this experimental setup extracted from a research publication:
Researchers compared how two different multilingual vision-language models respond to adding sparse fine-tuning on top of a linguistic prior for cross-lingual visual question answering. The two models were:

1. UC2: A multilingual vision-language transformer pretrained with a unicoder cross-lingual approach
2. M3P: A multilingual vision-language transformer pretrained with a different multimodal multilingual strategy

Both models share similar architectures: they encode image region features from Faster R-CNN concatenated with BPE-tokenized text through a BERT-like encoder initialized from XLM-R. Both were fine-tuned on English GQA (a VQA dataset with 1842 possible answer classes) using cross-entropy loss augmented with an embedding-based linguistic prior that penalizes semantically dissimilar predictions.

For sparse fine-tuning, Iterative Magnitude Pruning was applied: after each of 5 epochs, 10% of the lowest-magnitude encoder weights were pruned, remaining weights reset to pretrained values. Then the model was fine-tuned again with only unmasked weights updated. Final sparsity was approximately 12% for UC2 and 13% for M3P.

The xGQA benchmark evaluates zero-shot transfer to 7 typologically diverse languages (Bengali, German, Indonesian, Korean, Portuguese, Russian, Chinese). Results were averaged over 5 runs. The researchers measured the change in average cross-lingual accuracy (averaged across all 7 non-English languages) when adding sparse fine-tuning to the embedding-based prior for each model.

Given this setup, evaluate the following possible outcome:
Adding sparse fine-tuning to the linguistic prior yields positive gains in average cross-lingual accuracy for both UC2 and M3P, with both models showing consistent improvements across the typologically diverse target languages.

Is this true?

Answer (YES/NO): NO